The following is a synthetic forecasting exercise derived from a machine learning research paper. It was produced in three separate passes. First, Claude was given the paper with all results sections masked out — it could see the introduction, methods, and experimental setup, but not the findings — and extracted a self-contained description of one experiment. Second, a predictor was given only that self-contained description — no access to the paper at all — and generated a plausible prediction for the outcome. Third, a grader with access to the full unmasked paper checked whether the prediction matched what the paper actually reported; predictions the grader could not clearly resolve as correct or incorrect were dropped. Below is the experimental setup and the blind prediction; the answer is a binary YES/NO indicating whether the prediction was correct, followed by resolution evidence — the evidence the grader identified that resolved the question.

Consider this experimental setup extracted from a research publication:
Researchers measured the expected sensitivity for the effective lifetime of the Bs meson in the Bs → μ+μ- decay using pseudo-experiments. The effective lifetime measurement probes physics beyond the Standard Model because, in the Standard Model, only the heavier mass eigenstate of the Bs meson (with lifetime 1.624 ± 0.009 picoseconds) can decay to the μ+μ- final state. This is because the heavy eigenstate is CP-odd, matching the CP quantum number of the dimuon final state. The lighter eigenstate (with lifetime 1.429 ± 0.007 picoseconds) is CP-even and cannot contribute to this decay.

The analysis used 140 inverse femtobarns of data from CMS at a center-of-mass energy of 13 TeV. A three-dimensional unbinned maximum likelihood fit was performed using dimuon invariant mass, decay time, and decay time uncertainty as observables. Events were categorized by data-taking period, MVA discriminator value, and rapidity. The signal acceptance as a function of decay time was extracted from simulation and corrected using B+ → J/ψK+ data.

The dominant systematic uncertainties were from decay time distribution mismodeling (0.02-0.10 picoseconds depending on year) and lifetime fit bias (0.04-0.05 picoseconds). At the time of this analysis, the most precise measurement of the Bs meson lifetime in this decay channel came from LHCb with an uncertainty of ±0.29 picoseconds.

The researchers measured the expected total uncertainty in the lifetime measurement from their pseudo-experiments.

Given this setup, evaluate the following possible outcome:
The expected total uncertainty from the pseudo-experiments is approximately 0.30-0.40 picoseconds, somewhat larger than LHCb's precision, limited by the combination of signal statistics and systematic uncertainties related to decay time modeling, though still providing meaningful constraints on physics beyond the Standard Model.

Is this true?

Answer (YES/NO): NO